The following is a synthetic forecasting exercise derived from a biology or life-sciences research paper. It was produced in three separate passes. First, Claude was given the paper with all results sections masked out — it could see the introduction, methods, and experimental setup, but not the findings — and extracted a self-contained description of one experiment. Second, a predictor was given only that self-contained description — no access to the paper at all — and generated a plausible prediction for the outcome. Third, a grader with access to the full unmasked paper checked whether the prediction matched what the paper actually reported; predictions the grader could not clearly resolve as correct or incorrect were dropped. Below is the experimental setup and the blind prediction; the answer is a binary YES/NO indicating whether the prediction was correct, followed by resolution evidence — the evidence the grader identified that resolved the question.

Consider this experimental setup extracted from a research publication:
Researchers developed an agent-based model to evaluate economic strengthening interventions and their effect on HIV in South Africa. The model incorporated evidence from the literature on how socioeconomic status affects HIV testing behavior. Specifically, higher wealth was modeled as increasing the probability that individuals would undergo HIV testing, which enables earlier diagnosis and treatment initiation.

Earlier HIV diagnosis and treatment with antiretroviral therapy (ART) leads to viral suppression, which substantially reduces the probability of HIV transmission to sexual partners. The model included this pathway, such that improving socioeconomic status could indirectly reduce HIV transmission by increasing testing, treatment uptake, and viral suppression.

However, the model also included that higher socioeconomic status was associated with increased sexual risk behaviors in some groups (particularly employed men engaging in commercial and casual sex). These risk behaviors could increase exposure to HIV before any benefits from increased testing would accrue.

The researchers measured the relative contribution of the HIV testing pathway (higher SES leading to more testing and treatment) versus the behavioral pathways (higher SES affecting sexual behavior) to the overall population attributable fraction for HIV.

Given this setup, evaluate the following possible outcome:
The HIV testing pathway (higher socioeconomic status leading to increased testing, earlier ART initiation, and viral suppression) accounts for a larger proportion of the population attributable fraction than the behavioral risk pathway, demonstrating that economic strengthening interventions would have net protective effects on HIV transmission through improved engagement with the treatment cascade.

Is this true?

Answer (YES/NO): NO